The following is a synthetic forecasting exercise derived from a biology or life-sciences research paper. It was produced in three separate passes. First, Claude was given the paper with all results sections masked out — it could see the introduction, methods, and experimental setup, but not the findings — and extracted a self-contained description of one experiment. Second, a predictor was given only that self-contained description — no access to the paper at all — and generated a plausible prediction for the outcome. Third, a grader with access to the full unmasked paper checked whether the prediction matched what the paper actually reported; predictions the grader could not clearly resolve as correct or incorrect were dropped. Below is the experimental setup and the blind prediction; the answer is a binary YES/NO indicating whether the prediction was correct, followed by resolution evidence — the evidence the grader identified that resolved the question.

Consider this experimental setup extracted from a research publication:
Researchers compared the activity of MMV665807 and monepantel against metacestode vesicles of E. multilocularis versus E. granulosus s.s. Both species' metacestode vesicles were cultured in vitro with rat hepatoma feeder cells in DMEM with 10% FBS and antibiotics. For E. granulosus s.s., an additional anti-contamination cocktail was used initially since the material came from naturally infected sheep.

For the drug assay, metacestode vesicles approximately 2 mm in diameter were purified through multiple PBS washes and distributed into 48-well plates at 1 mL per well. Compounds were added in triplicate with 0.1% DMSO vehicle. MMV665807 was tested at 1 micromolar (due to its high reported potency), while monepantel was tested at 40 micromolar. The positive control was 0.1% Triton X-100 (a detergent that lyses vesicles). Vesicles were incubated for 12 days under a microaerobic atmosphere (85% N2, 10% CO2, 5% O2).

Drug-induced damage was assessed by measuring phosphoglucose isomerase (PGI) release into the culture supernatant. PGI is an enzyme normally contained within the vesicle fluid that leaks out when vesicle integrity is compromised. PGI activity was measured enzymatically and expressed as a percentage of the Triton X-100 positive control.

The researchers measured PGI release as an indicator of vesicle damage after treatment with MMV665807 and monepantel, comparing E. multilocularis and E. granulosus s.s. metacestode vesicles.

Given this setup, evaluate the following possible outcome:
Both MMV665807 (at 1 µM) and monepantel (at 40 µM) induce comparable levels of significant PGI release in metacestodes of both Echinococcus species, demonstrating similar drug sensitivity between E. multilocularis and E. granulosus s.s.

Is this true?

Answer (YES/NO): NO